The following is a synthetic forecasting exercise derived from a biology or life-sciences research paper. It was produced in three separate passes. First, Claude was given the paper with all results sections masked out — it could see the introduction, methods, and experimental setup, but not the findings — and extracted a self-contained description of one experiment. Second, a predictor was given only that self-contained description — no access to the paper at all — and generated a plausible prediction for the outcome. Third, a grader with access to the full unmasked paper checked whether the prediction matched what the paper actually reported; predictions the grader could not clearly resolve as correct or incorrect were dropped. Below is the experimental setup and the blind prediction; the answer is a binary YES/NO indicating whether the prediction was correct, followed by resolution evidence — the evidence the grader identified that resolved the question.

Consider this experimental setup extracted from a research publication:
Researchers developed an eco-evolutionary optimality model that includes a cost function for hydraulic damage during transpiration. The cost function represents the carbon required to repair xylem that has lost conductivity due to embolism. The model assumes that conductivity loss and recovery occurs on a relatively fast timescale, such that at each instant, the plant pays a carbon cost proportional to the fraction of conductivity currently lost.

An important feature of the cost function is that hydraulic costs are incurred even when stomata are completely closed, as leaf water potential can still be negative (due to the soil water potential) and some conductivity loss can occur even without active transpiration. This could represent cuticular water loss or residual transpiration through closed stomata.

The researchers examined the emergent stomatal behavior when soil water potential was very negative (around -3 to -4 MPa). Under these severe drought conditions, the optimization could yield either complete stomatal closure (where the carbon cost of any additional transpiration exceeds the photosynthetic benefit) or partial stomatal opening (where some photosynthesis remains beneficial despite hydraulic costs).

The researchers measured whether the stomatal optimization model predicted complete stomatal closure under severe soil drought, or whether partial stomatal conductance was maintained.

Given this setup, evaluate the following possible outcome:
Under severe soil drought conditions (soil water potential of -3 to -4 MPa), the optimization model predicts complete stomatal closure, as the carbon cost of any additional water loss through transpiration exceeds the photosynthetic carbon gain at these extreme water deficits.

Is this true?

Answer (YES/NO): NO